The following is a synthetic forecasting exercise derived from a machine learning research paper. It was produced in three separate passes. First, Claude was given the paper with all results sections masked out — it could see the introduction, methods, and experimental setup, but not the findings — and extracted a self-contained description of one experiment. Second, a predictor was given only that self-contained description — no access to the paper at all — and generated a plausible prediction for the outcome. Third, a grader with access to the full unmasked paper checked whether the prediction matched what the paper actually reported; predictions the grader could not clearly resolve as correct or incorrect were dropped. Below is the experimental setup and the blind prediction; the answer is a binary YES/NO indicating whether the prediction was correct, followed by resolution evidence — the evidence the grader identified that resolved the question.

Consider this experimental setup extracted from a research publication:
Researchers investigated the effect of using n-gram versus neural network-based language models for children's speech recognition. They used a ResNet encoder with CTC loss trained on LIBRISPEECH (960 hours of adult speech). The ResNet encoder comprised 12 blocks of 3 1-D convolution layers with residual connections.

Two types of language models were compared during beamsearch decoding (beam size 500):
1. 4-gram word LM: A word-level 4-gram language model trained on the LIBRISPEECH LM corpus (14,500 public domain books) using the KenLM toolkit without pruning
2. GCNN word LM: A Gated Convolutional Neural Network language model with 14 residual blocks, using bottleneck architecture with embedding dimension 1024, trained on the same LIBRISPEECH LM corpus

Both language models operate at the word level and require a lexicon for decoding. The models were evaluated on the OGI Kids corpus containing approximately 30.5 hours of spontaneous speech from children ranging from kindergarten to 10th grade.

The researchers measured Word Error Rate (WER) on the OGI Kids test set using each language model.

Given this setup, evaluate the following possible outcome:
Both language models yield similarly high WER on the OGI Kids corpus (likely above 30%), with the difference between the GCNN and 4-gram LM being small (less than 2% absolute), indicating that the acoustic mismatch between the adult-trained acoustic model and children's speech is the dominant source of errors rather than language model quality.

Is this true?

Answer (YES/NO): YES